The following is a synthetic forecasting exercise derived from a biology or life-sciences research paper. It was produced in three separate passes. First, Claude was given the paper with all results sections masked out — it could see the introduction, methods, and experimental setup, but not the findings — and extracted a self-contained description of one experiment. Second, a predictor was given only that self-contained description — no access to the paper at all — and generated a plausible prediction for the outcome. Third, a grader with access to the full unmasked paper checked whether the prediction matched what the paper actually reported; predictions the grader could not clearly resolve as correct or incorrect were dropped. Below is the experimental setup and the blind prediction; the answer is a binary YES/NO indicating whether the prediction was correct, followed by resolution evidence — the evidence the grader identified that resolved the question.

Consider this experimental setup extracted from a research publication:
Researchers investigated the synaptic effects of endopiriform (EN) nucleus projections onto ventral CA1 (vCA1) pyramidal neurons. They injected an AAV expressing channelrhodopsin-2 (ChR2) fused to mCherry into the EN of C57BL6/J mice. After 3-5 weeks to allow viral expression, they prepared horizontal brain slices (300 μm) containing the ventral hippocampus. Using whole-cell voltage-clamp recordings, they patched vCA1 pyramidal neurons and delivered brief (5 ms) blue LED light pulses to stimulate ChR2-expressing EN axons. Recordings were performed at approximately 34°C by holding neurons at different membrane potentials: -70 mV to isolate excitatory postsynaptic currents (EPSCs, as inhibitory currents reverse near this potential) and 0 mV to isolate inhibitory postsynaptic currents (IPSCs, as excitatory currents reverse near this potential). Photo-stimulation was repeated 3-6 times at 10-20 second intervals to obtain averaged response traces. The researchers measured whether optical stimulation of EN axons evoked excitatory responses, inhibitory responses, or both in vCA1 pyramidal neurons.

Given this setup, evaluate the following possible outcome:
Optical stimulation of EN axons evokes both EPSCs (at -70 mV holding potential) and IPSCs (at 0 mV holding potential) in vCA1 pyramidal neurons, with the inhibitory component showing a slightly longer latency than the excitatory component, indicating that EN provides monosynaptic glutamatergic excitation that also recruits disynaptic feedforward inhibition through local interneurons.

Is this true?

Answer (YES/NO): YES